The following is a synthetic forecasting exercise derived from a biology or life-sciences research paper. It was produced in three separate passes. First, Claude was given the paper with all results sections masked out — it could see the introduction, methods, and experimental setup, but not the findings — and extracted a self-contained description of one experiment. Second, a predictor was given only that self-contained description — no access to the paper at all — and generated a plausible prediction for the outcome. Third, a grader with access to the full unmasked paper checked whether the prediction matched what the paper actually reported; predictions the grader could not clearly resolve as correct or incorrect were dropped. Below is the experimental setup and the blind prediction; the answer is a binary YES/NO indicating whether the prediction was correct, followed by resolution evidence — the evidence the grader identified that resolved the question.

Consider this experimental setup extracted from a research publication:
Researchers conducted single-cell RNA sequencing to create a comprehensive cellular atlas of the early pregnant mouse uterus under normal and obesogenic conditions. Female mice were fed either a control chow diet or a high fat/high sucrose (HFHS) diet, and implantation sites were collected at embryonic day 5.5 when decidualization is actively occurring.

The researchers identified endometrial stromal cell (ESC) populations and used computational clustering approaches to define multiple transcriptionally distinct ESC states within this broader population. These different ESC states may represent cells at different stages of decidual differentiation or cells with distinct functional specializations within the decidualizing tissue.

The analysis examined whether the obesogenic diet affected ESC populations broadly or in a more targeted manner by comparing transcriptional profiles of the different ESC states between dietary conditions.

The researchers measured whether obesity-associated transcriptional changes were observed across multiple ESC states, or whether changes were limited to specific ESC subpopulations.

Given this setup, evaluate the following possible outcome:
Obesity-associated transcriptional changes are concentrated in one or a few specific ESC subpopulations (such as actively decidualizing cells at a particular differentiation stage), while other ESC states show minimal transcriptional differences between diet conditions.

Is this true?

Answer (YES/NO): NO